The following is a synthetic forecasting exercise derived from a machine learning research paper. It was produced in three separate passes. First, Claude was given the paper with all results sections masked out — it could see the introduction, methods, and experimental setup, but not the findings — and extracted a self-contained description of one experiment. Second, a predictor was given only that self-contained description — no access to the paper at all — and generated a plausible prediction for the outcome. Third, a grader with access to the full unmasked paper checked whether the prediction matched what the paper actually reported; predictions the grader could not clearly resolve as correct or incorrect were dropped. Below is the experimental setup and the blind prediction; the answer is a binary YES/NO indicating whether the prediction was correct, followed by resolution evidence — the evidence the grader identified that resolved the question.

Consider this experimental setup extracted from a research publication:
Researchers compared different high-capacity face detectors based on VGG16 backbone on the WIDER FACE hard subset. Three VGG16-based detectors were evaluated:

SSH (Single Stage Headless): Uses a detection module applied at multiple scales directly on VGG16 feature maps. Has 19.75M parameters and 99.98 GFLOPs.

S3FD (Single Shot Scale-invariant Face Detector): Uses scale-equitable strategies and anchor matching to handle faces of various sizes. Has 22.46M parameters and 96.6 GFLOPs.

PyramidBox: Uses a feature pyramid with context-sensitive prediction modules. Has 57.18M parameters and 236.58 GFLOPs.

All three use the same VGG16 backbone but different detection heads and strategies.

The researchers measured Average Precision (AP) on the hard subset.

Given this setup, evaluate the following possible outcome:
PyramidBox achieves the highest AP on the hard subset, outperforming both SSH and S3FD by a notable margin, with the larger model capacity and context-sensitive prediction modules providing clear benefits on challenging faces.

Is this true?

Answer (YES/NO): YES